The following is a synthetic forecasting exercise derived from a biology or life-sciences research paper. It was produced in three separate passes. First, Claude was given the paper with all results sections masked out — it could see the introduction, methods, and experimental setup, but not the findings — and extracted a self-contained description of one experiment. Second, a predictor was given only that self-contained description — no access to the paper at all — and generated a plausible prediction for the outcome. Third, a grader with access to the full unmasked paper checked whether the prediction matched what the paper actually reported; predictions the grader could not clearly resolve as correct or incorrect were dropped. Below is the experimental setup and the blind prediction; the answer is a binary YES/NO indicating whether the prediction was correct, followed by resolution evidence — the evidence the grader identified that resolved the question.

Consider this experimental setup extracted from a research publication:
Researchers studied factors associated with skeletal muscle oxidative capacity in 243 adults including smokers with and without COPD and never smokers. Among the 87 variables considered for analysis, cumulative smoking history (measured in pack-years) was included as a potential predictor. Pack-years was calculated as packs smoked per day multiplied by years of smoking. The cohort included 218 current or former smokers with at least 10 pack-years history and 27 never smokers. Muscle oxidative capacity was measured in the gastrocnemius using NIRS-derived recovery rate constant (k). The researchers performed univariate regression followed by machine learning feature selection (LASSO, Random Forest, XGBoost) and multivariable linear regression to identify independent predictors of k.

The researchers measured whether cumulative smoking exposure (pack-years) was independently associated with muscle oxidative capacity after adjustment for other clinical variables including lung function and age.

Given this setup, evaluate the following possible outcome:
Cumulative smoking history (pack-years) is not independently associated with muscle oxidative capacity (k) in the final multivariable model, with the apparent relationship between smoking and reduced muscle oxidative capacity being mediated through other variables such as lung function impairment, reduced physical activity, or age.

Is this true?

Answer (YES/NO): YES